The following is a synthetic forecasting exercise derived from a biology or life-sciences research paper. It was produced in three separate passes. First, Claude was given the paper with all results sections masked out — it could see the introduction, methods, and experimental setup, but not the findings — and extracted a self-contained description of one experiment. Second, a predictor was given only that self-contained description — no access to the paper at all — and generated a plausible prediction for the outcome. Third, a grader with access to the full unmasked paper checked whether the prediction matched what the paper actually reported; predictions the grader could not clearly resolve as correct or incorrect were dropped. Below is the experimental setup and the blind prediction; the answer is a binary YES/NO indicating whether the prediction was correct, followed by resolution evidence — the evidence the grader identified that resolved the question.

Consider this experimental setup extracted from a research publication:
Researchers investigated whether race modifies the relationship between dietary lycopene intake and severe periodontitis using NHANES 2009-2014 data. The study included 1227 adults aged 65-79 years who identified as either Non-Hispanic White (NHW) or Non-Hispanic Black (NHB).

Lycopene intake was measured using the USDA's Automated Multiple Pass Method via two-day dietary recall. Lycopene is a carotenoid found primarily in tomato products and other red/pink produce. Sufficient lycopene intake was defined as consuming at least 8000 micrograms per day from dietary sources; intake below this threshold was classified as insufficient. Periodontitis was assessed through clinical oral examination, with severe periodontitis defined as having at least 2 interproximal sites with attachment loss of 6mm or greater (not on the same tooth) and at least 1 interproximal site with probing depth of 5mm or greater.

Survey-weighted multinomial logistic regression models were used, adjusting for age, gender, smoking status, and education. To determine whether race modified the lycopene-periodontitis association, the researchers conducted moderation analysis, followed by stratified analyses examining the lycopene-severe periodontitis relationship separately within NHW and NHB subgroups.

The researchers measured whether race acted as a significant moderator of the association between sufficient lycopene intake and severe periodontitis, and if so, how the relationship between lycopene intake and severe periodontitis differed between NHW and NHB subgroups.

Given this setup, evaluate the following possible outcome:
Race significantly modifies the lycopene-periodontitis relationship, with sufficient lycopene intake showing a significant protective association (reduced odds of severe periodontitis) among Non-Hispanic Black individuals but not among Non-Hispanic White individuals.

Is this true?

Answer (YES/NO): NO